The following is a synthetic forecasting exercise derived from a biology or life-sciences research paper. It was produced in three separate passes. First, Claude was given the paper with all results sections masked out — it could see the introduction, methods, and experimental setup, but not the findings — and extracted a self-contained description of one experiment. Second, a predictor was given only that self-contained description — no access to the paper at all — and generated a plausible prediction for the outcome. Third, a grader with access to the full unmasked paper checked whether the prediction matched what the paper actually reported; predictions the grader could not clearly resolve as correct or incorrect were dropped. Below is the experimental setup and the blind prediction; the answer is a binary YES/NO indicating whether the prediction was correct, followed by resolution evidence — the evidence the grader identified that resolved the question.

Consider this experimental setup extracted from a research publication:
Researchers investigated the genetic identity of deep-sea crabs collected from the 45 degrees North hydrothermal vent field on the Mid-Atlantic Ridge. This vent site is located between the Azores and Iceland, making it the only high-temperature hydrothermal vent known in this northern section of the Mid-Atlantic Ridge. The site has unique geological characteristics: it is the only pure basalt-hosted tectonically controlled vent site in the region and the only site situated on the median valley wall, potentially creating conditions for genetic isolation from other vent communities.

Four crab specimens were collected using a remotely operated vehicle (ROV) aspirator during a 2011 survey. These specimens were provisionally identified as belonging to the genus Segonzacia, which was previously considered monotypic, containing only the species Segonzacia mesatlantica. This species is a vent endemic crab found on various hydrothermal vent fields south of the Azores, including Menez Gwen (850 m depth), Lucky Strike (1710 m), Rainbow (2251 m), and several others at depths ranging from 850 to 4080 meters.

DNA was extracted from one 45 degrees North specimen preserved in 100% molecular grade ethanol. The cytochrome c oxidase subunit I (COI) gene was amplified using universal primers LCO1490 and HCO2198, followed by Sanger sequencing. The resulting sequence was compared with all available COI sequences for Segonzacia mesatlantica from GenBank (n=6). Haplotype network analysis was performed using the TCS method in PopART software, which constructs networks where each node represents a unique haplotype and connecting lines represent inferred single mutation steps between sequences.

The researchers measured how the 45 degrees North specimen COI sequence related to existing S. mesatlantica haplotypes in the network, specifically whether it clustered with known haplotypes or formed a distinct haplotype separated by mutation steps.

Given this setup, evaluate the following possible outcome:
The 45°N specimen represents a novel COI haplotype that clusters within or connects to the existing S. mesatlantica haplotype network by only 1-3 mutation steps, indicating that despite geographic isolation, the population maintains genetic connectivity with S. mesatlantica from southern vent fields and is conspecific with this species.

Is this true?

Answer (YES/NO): NO